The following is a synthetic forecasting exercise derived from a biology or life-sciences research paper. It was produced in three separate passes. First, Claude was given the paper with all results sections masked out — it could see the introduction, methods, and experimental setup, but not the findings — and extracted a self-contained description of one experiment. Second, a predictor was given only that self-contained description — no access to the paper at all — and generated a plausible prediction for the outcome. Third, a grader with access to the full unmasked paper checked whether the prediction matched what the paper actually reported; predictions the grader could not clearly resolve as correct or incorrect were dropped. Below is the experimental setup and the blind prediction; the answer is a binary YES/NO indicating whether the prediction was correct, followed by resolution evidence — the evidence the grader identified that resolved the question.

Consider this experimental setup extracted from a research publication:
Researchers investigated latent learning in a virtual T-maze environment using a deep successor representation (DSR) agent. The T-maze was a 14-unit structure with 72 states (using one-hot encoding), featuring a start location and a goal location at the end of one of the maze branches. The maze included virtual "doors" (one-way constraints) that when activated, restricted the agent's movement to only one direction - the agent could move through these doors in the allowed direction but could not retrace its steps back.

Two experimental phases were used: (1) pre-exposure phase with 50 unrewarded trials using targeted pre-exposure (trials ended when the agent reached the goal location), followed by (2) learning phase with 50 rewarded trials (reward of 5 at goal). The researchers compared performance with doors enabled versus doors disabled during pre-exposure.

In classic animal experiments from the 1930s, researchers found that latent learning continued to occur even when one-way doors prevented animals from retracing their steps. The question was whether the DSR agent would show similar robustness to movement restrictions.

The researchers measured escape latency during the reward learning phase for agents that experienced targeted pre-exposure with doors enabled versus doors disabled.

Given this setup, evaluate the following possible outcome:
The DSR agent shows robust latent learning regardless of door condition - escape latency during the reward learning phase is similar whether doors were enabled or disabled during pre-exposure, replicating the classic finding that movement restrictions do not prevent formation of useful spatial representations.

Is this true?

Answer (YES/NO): NO